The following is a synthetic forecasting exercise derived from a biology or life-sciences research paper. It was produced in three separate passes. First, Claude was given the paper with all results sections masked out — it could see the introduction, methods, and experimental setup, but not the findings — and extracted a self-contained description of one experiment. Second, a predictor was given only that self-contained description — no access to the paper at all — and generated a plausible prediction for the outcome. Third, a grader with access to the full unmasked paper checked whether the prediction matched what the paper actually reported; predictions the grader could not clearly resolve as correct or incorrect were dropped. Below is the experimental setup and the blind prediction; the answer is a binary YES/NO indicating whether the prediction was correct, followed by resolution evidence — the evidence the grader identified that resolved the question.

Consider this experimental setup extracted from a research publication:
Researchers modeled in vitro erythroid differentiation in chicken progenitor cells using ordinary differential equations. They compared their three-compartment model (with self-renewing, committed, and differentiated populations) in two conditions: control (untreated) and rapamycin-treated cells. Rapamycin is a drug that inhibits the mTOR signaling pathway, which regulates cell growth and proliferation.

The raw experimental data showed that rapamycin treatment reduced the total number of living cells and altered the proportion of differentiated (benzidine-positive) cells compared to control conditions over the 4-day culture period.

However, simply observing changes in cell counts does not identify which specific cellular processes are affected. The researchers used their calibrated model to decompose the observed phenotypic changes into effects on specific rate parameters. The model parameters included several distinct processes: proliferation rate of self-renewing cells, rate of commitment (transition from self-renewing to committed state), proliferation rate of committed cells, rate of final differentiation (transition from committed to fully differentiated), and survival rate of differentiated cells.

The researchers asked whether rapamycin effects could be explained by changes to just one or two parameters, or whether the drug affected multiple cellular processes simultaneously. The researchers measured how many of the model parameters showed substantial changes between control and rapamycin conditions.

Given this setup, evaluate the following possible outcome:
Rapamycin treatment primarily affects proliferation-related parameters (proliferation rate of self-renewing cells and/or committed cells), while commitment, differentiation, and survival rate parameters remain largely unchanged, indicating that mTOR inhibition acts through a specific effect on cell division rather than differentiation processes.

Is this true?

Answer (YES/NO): NO